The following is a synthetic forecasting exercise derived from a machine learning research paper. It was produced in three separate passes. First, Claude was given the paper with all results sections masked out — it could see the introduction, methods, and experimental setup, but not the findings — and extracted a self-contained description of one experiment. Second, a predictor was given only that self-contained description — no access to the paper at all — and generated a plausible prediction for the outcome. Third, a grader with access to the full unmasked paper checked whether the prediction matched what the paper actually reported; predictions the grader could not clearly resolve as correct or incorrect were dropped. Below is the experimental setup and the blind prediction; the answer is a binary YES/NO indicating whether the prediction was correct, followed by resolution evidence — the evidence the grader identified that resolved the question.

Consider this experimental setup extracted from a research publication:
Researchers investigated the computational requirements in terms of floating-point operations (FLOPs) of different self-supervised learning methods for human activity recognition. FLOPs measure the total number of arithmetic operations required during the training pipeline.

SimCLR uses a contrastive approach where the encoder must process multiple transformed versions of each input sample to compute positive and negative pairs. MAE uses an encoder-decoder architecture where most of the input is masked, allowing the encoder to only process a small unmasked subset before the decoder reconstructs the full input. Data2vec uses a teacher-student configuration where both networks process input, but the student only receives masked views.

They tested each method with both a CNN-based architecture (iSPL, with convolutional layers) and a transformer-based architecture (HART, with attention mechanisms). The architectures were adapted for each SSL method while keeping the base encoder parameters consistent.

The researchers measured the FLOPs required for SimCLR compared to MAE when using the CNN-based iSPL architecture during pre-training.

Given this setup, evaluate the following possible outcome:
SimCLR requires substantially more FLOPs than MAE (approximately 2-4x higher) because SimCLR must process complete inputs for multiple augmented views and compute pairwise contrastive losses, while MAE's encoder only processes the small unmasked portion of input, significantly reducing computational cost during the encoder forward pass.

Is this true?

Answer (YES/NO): NO